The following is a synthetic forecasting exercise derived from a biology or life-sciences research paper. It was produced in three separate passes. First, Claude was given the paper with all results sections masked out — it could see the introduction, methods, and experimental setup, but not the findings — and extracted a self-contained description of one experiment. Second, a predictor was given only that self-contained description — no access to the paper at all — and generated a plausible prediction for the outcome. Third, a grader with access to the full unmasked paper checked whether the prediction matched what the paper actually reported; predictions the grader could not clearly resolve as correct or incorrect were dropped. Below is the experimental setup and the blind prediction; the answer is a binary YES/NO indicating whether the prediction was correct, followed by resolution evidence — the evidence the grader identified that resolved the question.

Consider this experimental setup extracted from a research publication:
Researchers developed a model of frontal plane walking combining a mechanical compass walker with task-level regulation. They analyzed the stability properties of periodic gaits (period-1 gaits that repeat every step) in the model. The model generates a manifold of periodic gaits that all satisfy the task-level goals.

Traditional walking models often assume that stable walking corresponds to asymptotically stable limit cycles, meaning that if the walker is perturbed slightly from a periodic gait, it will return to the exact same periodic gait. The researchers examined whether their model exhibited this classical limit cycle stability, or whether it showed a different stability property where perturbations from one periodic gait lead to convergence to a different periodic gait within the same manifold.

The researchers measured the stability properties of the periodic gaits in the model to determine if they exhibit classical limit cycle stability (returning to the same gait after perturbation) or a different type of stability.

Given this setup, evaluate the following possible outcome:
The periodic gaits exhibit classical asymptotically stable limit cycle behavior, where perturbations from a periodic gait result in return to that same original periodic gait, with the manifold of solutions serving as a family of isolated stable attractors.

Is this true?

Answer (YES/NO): NO